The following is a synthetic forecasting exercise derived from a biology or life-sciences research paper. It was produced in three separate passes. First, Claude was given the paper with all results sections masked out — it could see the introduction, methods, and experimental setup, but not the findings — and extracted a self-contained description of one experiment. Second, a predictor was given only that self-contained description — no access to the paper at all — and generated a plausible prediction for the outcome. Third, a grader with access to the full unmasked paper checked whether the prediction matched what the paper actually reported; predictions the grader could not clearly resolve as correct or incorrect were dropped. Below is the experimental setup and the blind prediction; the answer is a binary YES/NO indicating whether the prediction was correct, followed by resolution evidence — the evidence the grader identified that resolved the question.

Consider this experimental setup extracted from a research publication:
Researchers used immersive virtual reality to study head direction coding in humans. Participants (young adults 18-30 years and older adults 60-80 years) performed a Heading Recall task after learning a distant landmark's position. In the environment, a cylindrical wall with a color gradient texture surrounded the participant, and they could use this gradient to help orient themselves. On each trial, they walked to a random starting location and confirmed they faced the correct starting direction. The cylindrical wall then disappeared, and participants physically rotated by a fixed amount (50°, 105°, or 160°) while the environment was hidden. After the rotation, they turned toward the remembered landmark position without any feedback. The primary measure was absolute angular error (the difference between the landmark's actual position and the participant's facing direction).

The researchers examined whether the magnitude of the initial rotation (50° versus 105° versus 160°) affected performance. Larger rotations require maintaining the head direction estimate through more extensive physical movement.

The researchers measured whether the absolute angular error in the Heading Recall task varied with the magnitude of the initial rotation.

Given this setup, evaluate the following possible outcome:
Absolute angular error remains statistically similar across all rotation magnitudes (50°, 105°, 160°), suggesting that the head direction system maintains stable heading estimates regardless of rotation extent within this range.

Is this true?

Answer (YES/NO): NO